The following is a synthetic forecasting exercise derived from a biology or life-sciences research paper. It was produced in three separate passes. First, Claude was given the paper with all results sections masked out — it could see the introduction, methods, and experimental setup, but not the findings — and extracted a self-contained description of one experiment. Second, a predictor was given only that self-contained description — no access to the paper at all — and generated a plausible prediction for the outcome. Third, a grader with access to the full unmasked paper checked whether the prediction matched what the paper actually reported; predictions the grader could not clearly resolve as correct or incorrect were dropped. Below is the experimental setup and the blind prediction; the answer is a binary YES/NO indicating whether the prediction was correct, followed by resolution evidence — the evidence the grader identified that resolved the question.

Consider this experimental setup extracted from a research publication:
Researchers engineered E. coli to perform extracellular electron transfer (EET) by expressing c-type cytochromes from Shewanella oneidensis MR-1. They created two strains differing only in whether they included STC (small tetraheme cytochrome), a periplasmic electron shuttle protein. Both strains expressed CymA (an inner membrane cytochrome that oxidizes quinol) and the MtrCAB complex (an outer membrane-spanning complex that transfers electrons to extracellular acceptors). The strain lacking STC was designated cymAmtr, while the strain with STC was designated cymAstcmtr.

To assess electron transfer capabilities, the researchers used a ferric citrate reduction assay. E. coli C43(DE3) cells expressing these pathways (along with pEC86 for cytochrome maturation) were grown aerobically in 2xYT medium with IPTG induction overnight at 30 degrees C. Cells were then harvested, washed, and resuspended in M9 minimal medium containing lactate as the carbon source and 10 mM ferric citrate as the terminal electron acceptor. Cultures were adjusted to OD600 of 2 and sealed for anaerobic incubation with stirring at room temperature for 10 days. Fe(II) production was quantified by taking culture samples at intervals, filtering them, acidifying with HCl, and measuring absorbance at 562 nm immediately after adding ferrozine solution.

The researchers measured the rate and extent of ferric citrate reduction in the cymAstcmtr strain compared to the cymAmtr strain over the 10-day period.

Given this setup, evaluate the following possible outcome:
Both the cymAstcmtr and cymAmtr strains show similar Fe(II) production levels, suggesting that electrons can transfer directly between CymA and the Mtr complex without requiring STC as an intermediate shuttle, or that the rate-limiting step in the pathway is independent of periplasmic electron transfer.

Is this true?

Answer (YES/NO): NO